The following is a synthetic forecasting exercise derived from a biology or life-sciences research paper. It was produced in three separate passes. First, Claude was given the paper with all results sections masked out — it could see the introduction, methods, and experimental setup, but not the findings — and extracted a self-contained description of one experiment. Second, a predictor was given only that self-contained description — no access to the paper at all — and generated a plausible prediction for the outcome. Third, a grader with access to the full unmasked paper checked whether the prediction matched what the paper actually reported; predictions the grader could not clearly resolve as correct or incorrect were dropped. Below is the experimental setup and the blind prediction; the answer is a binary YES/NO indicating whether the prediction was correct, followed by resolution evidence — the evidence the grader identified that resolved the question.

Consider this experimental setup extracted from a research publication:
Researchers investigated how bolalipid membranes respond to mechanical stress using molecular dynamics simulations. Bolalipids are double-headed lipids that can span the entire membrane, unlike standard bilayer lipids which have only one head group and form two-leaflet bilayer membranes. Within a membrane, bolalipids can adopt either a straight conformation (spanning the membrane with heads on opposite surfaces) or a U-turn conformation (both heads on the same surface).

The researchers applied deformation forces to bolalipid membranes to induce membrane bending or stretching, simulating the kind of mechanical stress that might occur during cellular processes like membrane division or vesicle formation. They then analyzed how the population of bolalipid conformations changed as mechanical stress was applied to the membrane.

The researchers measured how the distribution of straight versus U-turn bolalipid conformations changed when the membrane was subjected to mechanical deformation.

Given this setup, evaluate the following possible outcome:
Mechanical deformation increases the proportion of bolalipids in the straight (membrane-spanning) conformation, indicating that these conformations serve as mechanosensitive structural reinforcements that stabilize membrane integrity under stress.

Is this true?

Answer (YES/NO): NO